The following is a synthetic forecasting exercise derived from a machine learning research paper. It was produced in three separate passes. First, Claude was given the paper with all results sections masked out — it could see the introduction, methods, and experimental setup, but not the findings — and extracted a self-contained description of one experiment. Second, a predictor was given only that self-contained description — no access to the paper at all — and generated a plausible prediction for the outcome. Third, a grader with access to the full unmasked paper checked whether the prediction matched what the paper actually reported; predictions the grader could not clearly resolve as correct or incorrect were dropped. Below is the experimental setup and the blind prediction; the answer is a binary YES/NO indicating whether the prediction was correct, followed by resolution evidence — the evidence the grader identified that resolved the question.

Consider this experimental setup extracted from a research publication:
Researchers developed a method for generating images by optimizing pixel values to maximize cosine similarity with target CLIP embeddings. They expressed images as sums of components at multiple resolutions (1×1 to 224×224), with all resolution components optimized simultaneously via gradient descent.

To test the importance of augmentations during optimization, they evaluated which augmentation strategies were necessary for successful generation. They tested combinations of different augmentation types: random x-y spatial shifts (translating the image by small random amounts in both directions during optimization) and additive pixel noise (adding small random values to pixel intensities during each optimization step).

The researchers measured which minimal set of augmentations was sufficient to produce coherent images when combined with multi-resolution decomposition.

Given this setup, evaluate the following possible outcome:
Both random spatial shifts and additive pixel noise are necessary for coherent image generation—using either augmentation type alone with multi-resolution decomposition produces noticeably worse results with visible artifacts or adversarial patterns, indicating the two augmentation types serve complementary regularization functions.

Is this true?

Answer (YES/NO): YES